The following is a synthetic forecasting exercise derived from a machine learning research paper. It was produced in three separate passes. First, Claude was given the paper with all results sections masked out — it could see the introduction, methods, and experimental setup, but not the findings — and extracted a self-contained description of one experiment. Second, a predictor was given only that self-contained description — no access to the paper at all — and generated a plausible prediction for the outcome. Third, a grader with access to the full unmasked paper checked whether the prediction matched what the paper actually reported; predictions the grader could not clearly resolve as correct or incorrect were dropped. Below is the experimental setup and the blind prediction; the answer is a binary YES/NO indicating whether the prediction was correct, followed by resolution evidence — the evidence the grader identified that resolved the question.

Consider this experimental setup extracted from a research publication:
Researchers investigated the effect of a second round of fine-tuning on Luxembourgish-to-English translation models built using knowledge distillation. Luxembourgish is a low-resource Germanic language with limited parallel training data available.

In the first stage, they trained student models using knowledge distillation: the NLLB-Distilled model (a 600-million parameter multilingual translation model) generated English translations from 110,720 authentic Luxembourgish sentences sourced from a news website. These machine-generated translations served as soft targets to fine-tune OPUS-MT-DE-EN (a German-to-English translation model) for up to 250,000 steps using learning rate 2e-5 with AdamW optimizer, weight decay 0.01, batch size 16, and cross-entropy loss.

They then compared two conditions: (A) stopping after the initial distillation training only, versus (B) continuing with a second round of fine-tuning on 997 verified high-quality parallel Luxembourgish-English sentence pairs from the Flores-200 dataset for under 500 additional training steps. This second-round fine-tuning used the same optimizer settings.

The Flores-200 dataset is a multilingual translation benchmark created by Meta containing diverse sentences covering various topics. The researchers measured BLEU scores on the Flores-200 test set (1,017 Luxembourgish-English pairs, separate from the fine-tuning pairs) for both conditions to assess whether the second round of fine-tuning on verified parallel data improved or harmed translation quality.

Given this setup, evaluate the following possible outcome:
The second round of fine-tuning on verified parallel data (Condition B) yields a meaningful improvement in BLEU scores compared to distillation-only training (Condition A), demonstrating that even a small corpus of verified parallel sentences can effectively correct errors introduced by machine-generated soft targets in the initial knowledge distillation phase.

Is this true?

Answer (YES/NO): NO